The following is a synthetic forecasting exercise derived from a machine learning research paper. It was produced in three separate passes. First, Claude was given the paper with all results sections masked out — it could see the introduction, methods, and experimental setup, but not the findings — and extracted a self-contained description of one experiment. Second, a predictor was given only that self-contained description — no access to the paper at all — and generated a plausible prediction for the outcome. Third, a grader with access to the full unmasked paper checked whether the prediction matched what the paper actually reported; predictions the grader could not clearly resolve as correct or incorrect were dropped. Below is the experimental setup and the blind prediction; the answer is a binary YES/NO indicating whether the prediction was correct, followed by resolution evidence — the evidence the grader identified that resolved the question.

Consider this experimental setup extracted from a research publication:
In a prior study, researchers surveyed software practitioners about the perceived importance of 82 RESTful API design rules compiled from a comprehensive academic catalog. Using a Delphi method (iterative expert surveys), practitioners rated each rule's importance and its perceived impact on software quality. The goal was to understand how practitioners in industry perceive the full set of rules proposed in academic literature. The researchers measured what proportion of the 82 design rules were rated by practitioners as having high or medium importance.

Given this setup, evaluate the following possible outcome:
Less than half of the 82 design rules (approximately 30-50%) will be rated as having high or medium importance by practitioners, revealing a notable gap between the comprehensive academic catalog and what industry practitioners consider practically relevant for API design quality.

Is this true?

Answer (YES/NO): NO